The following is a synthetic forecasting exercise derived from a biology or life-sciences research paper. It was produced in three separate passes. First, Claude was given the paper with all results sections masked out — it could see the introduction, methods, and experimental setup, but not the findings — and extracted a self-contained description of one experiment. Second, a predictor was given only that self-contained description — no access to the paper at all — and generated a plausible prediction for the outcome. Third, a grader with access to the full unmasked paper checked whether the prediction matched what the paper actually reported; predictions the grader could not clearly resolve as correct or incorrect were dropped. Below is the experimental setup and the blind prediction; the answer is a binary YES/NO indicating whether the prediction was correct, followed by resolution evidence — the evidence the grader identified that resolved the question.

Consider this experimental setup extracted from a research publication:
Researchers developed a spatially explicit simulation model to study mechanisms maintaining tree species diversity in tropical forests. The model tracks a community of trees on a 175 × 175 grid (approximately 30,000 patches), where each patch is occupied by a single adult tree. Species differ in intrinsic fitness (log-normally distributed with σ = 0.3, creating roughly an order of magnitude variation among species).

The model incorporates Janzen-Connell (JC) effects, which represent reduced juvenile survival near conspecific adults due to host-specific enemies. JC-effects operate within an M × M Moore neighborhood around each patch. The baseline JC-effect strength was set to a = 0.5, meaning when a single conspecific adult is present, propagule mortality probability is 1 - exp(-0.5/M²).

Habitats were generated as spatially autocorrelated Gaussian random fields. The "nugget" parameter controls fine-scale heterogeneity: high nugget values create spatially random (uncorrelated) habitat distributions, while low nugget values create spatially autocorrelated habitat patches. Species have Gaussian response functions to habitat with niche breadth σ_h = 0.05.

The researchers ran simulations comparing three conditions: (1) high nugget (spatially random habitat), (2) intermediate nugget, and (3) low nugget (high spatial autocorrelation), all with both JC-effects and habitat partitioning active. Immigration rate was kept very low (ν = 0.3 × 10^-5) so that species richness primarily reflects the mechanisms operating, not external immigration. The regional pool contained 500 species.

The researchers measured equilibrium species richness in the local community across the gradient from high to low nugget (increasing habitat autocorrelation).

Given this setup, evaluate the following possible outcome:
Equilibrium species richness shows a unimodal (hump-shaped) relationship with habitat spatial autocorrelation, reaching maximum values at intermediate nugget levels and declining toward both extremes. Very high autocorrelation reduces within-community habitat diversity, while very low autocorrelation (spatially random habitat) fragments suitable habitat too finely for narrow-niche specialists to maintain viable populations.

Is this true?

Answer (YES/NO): NO